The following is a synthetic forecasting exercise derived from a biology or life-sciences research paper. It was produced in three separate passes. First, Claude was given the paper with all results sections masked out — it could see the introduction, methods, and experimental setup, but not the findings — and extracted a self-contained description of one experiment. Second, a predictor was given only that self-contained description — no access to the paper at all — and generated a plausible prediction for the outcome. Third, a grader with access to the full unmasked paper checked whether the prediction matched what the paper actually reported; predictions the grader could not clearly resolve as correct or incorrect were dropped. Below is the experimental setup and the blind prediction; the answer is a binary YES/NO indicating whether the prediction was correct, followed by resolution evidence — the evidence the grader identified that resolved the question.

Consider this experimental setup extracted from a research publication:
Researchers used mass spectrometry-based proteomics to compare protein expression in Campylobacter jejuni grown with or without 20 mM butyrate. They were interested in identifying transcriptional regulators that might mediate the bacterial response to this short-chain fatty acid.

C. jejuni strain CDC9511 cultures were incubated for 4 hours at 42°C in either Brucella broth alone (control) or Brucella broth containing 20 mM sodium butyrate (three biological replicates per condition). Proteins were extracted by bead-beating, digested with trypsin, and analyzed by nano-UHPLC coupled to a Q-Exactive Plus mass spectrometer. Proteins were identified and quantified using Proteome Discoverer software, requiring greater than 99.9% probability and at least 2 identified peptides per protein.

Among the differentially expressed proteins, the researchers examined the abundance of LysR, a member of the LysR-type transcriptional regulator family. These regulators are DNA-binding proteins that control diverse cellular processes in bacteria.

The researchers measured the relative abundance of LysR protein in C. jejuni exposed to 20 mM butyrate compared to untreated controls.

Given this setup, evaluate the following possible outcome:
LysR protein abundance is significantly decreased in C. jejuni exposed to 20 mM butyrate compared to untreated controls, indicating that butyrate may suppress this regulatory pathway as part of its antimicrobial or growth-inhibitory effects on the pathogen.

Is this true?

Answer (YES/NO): YES